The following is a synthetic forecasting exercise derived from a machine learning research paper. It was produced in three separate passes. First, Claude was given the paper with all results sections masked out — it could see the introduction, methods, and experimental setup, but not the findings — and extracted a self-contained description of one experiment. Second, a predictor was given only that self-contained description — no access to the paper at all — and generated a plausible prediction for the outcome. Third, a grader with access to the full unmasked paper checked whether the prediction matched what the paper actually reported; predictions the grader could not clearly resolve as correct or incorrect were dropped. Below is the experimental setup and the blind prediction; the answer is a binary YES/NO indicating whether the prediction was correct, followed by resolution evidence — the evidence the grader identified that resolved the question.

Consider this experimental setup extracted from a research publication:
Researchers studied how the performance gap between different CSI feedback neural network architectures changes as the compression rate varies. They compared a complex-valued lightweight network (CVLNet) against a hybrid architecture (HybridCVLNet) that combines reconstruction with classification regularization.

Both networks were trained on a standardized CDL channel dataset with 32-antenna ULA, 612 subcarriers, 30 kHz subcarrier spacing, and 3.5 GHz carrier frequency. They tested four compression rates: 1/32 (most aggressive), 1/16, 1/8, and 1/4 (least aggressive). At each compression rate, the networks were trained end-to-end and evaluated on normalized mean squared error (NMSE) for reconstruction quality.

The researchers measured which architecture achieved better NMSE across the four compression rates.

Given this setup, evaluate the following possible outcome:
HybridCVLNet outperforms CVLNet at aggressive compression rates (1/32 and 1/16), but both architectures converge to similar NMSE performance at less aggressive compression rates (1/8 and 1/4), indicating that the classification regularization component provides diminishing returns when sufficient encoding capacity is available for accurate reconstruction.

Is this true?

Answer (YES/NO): NO